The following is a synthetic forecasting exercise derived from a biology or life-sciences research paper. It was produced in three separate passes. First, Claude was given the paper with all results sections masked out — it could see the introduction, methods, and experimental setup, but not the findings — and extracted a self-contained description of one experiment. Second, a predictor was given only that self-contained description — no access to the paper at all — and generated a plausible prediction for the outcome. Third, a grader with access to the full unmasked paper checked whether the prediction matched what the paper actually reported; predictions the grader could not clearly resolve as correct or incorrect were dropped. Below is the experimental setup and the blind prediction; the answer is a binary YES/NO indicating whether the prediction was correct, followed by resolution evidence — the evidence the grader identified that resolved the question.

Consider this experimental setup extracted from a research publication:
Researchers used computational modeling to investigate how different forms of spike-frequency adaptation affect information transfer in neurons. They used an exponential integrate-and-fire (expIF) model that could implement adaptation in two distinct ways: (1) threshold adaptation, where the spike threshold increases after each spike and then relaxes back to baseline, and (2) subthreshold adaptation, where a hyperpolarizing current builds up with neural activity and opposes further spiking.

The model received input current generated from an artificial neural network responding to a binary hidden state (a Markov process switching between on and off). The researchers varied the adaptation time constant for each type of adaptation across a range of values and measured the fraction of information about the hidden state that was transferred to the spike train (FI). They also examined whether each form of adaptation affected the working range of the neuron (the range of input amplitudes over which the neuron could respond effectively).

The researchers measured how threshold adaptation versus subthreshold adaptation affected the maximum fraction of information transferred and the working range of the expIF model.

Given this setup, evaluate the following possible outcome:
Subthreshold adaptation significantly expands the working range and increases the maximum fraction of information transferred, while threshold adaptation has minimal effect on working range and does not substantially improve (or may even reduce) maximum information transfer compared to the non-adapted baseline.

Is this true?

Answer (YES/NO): NO